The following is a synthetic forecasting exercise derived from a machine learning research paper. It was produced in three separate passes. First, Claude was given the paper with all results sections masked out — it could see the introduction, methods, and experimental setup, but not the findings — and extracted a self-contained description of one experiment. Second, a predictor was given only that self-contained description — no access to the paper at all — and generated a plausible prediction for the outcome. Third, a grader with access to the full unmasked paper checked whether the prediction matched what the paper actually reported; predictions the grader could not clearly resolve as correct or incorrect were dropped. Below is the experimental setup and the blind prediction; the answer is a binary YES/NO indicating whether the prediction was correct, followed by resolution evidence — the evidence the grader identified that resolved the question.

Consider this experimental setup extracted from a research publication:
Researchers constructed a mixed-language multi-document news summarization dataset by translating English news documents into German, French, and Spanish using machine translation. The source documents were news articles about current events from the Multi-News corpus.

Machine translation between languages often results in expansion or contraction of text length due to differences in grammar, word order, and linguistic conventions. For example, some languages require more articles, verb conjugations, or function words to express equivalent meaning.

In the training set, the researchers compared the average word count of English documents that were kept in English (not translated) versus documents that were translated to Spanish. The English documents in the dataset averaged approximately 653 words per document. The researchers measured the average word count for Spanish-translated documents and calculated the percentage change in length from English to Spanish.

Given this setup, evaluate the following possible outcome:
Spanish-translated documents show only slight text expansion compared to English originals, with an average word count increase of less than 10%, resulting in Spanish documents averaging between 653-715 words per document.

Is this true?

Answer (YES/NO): NO